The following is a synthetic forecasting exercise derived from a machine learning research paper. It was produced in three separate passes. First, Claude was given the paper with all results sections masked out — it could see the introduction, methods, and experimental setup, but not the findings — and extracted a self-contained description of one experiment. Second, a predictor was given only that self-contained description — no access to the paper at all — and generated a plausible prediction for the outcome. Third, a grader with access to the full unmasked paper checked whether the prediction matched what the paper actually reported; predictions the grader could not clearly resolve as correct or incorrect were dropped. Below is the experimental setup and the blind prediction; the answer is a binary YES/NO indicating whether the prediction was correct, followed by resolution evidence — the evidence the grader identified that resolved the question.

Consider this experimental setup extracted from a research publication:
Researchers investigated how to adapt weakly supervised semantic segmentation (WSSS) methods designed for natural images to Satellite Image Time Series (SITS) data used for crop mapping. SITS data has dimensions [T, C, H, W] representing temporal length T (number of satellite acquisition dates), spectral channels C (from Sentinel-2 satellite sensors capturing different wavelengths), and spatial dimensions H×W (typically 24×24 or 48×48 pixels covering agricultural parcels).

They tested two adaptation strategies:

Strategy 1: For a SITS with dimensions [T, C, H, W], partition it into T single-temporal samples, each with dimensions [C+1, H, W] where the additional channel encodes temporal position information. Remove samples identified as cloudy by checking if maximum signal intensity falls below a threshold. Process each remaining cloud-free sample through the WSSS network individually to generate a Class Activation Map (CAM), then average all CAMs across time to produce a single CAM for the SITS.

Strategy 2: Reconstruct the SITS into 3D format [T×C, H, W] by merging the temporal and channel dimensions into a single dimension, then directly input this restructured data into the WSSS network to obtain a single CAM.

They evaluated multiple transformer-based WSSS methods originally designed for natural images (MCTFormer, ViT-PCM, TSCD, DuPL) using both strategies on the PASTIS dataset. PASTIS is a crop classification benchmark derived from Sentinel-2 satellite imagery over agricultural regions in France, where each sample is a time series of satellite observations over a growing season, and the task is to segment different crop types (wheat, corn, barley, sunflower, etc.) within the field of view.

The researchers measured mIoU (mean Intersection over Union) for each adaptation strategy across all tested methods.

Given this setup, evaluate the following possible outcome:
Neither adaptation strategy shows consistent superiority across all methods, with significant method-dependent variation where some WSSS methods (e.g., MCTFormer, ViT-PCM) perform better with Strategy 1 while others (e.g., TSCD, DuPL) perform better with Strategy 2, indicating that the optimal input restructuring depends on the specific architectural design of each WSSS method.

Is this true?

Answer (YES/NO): NO